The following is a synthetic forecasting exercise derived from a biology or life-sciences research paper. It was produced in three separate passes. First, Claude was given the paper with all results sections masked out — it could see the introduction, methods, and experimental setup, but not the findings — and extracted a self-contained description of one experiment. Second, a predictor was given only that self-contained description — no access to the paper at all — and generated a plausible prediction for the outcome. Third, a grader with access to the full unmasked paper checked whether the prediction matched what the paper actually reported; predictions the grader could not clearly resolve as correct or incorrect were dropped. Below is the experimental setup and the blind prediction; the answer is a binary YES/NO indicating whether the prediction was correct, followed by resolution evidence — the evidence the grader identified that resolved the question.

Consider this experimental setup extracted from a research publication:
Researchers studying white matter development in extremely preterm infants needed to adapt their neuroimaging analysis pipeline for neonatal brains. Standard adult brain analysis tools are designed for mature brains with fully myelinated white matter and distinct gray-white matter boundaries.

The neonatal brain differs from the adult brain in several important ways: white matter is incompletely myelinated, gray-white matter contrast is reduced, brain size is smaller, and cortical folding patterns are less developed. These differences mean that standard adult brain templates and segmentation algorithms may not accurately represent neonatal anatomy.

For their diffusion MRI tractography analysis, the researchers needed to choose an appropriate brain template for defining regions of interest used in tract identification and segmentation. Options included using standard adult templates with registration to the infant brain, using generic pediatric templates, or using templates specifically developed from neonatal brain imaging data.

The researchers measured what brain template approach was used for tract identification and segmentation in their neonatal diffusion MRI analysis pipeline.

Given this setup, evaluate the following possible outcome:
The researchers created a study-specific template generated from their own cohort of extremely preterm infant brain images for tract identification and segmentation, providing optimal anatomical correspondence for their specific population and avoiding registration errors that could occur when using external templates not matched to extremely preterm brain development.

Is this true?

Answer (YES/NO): NO